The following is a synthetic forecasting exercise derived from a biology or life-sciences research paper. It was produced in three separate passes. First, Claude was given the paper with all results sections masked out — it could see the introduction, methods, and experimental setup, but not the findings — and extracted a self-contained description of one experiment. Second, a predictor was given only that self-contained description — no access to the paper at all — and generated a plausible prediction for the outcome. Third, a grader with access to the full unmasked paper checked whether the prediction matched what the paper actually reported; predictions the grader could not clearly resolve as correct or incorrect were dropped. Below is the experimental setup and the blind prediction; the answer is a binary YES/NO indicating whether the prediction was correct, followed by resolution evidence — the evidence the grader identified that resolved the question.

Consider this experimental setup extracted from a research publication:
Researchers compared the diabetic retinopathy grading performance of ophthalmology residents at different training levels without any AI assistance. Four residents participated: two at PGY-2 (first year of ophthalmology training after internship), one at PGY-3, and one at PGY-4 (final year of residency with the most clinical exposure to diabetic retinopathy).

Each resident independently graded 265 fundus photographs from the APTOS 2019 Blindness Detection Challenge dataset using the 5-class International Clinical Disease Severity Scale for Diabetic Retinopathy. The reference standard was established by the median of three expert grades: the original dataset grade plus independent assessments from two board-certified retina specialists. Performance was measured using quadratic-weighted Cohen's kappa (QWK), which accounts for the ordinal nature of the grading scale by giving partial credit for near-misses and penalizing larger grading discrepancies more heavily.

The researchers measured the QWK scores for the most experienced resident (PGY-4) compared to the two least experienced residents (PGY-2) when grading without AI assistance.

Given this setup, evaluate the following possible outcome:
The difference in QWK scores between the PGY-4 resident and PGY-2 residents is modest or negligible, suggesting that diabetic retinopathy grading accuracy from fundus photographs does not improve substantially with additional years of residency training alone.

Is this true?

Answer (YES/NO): YES